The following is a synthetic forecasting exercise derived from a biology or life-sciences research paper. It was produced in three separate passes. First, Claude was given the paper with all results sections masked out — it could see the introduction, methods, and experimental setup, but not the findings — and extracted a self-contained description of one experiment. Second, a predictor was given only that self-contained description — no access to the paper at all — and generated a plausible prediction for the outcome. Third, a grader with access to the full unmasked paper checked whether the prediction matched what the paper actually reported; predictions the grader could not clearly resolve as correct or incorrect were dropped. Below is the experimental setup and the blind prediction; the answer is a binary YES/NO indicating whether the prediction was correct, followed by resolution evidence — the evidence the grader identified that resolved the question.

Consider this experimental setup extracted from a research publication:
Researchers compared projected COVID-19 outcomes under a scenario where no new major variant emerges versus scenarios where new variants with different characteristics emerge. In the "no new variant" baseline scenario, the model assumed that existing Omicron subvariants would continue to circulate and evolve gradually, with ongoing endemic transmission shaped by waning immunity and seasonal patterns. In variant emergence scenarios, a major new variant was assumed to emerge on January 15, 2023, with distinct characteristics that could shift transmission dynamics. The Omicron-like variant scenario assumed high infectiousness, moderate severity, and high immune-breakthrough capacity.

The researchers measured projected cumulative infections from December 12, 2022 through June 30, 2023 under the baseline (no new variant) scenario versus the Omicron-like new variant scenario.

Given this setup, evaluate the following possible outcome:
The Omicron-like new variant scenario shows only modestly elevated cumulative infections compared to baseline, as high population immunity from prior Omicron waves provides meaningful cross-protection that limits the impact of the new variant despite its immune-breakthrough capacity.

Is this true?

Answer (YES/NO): NO